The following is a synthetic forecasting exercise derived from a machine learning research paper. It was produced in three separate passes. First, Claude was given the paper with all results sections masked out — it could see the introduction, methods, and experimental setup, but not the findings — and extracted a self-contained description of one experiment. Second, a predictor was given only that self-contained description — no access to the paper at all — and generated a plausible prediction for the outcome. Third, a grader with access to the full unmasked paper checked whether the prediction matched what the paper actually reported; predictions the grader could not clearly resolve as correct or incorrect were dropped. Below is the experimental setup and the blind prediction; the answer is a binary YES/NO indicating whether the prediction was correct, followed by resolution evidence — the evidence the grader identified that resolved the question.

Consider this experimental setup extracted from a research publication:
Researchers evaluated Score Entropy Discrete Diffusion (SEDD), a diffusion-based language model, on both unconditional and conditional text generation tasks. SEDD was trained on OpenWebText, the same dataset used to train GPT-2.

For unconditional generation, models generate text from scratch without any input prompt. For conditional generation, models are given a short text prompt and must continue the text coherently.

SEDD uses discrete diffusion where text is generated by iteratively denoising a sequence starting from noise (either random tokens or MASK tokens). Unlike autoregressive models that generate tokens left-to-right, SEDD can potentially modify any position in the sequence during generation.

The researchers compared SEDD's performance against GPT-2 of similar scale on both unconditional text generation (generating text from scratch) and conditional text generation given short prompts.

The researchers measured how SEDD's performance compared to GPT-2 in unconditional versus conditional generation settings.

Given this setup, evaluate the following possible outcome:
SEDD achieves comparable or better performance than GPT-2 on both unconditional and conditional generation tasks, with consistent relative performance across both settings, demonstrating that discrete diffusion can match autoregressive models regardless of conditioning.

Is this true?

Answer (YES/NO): NO